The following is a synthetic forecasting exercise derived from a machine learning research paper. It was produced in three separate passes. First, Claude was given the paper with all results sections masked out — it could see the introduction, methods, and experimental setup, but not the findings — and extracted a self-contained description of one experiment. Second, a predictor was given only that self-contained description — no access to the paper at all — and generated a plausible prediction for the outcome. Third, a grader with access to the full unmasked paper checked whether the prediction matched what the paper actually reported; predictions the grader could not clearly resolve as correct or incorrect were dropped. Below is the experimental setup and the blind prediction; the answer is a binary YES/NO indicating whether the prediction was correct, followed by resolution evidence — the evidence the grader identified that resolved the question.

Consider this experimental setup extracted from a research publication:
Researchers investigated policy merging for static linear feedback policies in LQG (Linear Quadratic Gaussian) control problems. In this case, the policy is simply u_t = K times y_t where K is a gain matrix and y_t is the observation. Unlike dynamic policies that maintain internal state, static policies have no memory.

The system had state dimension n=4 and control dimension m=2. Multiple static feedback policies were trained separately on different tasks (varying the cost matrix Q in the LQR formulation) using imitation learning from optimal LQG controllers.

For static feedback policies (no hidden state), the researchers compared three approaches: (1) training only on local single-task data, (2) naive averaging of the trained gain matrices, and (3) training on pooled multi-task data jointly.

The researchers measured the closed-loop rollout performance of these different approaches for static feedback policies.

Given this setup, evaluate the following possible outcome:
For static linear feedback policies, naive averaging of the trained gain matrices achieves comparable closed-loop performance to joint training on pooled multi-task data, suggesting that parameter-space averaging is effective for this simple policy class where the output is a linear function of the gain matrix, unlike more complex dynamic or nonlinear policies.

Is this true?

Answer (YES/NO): YES